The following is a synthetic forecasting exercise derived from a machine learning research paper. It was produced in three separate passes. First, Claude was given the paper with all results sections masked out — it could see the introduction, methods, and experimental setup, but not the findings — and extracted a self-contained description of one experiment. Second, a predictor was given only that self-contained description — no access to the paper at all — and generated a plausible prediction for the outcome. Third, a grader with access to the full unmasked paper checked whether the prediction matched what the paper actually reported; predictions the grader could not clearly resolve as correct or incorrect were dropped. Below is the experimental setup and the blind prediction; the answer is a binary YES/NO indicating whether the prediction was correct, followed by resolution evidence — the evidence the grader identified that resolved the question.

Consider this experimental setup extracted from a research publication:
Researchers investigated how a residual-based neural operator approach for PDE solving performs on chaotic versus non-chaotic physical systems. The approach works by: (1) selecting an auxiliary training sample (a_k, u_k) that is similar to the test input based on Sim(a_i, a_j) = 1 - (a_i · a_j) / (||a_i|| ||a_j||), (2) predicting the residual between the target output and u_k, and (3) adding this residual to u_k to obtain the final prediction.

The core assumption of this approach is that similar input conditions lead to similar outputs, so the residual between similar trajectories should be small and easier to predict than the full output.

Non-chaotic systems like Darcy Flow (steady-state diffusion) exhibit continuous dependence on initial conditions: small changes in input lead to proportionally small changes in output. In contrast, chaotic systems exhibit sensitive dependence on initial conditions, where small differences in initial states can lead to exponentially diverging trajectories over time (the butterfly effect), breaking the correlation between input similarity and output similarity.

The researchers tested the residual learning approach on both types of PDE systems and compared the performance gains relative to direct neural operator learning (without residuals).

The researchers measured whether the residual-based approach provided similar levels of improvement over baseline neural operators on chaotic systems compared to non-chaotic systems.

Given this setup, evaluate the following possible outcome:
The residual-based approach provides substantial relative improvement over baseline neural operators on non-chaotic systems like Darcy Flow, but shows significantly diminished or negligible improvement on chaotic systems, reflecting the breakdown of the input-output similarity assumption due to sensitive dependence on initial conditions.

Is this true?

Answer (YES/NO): YES